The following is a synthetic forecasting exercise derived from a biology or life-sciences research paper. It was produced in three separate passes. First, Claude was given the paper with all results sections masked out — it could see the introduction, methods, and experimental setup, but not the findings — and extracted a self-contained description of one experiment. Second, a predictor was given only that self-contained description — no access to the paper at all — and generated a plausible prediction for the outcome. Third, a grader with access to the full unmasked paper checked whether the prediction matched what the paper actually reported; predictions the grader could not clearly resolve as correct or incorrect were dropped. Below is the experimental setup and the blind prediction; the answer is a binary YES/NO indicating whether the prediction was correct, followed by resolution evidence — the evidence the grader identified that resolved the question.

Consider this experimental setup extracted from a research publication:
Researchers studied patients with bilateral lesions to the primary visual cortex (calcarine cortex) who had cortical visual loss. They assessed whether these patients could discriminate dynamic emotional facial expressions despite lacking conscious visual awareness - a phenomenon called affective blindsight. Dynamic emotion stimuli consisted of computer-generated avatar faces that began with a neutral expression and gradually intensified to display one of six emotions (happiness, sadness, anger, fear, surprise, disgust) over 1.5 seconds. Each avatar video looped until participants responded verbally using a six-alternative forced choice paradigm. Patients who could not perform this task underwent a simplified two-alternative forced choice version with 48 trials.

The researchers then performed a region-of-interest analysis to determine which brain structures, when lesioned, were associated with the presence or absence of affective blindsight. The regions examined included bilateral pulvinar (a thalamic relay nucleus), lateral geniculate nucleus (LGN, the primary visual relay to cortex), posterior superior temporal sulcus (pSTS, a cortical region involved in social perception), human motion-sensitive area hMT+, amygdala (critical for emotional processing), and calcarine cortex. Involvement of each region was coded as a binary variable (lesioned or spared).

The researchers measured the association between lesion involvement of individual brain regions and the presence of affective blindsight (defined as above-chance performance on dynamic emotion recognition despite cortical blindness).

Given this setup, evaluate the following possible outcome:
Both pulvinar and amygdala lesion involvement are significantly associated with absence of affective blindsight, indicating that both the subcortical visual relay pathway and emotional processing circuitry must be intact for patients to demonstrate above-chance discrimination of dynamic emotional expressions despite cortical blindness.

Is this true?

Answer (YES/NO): NO